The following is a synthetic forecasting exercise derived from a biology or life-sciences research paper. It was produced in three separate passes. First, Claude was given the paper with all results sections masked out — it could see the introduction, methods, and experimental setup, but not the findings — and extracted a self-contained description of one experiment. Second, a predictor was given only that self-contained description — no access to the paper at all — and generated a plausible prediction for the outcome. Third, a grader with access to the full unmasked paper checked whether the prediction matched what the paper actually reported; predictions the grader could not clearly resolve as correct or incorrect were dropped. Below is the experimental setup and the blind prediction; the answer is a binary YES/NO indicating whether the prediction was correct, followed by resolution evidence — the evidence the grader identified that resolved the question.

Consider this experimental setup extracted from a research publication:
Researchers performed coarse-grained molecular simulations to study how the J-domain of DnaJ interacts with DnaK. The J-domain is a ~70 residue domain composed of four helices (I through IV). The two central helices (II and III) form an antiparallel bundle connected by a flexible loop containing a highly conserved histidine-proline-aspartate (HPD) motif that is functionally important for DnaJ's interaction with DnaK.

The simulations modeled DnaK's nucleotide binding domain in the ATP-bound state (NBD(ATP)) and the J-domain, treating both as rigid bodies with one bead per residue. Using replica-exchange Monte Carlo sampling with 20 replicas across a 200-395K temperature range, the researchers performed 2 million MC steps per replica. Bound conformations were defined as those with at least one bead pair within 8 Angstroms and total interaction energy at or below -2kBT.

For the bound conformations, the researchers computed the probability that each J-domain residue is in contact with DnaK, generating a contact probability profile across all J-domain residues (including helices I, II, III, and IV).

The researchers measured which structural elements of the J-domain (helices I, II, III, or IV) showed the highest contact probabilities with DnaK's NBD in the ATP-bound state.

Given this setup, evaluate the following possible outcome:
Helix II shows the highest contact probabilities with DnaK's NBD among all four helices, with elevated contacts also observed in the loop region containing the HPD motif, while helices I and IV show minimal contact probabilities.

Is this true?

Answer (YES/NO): NO